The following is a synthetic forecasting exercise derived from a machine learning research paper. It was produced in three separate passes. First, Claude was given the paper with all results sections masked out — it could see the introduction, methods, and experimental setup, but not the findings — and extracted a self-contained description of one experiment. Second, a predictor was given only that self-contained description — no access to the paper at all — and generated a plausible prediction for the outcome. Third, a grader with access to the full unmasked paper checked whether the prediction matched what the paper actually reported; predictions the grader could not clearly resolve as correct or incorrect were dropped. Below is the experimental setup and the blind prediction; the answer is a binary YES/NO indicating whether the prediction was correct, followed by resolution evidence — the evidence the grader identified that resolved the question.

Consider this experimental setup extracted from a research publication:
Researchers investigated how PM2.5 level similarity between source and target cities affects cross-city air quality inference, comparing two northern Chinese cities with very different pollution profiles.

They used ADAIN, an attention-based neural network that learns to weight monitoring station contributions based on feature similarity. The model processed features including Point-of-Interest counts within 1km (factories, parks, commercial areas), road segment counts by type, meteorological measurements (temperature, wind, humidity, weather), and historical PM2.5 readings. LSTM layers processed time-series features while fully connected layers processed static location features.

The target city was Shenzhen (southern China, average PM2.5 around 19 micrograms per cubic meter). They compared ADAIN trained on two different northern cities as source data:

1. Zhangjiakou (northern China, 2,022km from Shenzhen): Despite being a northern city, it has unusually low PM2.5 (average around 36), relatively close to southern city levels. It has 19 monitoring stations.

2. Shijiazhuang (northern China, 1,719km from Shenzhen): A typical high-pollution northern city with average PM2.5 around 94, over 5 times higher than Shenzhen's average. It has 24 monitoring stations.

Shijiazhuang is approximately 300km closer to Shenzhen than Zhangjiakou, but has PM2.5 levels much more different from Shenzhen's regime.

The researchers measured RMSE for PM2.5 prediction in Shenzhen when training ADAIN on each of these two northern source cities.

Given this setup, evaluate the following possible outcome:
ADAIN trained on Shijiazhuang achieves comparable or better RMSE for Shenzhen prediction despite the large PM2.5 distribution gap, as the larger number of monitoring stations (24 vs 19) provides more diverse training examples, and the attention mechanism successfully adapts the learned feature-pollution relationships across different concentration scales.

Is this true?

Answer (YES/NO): NO